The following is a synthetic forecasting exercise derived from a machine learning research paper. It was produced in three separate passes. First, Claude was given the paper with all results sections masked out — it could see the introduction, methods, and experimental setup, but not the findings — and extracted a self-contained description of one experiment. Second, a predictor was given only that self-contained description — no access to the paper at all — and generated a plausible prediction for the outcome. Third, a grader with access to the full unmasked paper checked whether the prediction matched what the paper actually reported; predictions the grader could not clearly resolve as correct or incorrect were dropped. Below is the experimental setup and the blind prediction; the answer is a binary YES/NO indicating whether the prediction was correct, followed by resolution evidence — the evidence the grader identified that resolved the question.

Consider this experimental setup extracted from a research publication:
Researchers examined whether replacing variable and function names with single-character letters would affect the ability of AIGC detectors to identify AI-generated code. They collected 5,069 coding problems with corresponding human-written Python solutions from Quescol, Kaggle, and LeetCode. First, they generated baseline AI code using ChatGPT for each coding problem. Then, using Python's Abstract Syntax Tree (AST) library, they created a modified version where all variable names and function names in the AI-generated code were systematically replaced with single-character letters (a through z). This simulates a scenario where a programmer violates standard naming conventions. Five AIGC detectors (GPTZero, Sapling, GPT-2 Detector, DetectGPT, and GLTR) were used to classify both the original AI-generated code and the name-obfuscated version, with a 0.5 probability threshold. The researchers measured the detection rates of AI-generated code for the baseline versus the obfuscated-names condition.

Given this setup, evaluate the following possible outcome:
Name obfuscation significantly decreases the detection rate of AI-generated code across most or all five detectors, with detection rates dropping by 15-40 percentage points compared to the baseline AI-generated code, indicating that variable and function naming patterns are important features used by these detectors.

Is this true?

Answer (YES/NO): NO